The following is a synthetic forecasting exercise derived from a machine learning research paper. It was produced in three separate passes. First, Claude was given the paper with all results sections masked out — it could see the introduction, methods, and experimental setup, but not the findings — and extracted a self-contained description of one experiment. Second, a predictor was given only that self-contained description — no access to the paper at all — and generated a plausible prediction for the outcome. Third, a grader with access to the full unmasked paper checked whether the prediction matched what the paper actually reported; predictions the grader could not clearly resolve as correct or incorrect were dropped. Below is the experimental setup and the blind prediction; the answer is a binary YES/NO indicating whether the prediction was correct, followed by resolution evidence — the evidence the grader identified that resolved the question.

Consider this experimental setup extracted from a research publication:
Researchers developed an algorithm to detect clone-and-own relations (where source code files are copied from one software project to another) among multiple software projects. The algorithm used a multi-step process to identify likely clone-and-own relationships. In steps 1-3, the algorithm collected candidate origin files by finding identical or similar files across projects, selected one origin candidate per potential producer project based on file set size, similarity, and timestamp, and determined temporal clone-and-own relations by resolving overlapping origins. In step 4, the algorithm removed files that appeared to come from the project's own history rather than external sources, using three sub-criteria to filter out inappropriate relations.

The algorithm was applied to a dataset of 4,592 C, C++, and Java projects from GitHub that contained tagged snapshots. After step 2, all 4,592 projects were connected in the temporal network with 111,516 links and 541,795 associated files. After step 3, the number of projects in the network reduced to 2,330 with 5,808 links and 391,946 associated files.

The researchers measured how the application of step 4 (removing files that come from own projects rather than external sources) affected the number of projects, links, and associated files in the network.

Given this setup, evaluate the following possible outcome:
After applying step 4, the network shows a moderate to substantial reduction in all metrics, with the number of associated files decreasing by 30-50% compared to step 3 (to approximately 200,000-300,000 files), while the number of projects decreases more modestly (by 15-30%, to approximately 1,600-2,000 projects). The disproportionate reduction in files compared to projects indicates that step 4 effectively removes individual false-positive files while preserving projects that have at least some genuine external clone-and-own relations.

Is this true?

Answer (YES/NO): NO